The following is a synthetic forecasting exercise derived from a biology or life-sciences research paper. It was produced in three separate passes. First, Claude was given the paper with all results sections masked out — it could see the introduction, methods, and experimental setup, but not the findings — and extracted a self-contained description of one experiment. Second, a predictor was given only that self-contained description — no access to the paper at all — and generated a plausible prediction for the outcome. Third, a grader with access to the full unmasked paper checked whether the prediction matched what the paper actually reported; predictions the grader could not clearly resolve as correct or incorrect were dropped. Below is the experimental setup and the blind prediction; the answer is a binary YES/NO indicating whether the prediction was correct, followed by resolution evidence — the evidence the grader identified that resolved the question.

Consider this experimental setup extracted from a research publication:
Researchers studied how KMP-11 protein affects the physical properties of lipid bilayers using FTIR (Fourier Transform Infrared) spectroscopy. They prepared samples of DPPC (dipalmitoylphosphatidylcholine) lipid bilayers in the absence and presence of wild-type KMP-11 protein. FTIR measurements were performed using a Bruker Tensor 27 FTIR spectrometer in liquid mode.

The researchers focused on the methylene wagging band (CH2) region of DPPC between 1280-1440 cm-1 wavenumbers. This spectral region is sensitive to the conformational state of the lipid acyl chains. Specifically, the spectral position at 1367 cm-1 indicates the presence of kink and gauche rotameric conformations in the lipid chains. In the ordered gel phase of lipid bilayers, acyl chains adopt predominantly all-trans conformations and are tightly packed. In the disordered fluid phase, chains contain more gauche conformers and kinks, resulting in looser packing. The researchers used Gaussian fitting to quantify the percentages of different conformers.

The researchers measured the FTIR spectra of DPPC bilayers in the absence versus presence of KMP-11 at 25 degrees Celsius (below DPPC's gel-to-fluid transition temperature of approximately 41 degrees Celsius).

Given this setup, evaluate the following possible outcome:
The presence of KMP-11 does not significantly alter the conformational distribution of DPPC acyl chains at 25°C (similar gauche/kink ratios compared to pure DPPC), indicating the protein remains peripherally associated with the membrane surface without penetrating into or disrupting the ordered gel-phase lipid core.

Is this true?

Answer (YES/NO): NO